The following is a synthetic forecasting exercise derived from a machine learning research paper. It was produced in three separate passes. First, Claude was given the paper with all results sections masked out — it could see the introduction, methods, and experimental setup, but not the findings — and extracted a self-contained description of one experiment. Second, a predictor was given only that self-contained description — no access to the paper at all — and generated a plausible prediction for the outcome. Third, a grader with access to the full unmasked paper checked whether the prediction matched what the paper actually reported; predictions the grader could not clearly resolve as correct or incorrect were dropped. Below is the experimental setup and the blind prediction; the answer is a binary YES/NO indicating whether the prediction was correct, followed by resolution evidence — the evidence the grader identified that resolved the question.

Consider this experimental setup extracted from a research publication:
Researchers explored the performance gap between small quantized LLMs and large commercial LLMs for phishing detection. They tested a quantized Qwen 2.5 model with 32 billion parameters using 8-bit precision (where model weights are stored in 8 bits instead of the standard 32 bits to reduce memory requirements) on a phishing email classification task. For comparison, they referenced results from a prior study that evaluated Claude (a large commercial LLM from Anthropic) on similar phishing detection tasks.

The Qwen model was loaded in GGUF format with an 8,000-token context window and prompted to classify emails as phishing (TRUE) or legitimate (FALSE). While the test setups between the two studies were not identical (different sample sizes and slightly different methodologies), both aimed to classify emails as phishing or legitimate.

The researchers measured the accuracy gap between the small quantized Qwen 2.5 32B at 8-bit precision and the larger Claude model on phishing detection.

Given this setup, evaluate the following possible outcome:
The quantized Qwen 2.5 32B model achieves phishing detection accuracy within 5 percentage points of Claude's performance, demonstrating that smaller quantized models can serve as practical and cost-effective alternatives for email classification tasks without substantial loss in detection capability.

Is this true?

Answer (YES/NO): NO